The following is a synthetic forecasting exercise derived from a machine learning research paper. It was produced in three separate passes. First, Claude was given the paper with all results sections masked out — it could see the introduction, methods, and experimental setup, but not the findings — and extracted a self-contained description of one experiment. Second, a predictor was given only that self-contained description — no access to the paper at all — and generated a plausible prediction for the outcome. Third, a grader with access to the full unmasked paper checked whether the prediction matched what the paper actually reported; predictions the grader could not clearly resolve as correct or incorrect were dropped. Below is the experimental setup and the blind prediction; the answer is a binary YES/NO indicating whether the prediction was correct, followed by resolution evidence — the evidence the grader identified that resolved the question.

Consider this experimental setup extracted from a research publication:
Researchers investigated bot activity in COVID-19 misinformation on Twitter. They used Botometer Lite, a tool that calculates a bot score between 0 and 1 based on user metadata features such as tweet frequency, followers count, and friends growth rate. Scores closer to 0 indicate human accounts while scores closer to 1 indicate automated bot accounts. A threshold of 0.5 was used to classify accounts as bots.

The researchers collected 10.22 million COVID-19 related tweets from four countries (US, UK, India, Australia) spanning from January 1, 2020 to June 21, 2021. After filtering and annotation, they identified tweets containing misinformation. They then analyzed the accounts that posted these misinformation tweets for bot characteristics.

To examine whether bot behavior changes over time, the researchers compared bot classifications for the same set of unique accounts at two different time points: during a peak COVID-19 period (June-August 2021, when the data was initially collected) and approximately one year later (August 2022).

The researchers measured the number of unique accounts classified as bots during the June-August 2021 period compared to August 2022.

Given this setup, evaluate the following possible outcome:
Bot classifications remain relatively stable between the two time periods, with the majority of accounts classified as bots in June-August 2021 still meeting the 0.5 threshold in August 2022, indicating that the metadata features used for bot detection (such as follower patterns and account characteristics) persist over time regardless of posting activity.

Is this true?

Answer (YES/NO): NO